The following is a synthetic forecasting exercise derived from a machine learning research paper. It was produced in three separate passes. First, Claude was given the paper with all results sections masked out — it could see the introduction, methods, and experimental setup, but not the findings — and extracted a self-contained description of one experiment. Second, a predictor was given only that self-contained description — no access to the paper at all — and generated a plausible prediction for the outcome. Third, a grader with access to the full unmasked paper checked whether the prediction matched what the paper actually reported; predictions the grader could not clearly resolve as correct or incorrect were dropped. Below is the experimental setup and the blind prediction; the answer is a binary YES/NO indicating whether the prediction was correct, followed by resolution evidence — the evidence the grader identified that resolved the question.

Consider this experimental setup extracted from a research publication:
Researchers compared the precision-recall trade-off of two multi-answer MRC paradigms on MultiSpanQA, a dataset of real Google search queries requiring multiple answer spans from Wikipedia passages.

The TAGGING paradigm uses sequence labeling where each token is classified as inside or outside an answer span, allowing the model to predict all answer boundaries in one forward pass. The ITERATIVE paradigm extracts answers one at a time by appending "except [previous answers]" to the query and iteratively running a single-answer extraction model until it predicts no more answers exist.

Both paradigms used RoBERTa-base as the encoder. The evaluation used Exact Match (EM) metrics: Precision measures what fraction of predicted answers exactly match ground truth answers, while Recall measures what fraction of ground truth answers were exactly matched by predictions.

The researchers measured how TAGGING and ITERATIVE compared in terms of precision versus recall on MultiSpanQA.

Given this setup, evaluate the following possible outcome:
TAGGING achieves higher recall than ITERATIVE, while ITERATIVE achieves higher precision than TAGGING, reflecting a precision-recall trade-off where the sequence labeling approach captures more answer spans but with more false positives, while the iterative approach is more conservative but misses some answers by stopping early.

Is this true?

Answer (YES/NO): YES